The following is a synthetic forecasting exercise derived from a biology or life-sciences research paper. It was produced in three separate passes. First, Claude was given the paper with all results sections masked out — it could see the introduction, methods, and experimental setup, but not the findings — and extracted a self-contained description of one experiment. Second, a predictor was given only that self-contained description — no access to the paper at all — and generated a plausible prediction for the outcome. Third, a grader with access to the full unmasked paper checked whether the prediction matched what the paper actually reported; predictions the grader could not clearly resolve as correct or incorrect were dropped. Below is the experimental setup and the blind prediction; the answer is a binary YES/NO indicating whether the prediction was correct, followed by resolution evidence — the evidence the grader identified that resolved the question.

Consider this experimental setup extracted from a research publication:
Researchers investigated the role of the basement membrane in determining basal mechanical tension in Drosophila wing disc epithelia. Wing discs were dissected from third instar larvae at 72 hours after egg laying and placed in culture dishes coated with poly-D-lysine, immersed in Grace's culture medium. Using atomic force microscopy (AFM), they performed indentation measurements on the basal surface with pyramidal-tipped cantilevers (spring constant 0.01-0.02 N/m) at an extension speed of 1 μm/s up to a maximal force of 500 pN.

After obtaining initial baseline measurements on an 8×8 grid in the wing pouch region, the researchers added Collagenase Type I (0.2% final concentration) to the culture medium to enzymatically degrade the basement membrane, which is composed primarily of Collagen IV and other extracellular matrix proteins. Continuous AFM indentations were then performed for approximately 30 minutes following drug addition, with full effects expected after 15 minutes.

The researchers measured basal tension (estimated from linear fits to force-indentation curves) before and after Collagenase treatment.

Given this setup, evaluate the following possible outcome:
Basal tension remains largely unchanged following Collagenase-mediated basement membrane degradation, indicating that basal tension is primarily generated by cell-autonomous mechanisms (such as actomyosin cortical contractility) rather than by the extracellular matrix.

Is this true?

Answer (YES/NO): NO